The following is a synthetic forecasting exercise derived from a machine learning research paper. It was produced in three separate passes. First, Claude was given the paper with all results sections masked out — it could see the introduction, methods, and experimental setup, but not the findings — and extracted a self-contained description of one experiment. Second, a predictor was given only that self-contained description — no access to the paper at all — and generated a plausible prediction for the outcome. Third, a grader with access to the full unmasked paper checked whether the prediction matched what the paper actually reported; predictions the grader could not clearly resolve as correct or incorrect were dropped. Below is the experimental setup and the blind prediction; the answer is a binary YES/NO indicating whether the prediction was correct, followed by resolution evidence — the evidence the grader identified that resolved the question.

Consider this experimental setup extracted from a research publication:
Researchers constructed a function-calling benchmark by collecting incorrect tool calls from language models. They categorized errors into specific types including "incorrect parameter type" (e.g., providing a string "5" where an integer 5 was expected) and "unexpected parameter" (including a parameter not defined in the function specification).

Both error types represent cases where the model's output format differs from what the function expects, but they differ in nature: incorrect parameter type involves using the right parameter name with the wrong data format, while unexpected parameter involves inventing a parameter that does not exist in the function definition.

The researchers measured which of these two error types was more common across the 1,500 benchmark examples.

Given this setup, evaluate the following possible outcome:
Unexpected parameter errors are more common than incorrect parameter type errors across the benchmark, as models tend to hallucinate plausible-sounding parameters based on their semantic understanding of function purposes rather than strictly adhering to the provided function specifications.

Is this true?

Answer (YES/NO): NO